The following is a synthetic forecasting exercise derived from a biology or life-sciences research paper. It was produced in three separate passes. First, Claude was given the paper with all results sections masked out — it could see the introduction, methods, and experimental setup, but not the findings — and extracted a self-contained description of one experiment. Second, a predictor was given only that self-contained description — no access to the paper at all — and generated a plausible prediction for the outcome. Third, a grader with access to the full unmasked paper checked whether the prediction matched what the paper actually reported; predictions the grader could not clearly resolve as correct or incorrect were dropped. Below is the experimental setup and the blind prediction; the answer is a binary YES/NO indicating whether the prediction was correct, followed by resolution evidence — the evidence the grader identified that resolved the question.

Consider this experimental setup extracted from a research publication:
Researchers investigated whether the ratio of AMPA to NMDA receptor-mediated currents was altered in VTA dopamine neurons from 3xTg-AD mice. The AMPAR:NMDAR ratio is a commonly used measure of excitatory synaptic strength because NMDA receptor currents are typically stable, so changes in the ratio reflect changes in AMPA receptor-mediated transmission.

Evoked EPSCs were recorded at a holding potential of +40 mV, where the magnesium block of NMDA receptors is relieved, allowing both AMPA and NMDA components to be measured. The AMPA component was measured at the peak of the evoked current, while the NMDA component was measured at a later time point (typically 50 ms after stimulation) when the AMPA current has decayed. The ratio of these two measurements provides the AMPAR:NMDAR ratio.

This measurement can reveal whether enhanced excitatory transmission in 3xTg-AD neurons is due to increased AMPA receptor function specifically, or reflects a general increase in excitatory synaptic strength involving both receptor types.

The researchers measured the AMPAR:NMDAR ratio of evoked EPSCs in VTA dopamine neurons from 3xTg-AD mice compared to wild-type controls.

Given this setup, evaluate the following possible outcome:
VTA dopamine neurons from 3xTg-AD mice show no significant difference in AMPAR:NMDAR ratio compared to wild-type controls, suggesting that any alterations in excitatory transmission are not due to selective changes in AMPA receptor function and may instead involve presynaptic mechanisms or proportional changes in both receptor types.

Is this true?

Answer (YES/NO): NO